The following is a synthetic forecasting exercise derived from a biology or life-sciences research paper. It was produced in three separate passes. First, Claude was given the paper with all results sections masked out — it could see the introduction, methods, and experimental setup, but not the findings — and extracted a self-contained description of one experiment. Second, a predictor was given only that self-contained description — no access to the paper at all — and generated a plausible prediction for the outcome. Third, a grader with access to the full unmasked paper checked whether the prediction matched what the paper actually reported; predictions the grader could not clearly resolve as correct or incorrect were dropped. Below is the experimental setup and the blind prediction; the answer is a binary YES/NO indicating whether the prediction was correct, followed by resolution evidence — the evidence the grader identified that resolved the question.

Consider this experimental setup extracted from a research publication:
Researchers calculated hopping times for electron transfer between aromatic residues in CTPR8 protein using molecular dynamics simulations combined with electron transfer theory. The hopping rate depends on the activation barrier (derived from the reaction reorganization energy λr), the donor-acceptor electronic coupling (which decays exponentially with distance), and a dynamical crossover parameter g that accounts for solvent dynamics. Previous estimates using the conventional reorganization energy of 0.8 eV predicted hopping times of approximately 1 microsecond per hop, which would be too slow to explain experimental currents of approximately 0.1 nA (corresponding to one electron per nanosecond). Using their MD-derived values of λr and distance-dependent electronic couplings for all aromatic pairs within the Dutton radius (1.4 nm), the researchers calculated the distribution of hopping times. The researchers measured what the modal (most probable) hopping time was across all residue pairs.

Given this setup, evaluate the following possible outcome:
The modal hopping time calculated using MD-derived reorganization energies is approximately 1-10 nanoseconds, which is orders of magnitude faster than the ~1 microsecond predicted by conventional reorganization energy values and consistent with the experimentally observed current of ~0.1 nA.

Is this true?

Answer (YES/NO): NO